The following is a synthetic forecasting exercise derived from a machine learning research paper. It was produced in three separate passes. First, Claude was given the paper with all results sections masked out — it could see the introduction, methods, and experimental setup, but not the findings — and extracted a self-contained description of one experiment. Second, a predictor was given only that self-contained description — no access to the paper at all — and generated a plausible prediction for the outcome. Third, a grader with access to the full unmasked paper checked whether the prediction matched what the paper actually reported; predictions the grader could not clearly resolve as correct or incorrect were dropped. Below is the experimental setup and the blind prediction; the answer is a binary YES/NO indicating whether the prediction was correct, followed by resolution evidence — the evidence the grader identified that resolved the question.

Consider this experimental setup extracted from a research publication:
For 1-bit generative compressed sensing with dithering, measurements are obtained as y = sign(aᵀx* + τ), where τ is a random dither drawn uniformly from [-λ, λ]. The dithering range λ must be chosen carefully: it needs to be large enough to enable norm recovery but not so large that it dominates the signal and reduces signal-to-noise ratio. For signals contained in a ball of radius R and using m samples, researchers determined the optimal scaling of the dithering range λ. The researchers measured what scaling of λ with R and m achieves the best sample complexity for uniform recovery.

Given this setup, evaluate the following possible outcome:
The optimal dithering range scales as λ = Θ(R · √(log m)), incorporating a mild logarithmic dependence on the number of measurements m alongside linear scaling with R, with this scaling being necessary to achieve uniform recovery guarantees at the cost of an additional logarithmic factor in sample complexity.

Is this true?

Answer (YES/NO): YES